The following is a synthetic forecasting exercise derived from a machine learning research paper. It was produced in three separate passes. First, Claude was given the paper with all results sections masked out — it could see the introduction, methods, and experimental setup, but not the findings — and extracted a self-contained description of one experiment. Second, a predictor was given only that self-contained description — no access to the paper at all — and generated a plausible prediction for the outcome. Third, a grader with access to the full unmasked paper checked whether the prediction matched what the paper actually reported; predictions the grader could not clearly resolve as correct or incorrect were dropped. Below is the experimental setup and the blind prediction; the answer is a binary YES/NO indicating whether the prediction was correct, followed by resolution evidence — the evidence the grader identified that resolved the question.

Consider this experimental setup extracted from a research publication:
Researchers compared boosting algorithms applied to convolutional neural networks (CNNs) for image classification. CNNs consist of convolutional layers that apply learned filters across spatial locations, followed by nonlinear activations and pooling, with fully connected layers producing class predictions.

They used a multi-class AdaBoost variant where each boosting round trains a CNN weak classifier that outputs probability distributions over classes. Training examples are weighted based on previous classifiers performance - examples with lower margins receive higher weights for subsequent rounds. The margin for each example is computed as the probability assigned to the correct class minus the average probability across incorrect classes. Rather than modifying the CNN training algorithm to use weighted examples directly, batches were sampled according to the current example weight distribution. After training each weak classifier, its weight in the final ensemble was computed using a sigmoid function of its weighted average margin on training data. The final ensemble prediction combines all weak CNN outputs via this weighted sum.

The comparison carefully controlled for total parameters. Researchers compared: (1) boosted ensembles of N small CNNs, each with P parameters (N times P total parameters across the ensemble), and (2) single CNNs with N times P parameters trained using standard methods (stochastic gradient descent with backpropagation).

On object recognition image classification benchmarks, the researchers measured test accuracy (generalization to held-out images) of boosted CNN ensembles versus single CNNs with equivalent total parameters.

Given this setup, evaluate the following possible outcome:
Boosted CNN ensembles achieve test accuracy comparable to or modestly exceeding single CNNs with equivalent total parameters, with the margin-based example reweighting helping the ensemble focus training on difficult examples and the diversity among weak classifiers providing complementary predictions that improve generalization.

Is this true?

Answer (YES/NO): NO